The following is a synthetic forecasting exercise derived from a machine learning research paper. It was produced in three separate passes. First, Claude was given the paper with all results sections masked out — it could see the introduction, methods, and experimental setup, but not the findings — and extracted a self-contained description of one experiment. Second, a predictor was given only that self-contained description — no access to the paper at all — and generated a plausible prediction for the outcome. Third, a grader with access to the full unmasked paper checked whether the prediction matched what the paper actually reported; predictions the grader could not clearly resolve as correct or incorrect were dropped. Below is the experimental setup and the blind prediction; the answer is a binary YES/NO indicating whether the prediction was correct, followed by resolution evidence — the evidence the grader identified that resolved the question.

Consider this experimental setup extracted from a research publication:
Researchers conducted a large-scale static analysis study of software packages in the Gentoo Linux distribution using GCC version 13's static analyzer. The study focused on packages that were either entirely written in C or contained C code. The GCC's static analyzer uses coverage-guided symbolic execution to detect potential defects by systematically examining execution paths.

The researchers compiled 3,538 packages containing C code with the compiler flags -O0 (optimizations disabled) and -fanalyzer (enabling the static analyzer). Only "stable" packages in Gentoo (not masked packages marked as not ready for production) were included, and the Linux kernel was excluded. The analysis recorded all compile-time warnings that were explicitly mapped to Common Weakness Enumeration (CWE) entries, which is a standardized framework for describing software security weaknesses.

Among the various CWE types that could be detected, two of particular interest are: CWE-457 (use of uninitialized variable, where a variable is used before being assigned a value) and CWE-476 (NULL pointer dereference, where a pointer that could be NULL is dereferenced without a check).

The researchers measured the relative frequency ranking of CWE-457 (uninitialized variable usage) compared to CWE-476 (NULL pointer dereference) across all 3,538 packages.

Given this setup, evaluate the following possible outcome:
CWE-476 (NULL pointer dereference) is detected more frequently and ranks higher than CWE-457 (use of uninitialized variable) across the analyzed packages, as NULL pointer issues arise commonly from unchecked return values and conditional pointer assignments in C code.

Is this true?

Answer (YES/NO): NO